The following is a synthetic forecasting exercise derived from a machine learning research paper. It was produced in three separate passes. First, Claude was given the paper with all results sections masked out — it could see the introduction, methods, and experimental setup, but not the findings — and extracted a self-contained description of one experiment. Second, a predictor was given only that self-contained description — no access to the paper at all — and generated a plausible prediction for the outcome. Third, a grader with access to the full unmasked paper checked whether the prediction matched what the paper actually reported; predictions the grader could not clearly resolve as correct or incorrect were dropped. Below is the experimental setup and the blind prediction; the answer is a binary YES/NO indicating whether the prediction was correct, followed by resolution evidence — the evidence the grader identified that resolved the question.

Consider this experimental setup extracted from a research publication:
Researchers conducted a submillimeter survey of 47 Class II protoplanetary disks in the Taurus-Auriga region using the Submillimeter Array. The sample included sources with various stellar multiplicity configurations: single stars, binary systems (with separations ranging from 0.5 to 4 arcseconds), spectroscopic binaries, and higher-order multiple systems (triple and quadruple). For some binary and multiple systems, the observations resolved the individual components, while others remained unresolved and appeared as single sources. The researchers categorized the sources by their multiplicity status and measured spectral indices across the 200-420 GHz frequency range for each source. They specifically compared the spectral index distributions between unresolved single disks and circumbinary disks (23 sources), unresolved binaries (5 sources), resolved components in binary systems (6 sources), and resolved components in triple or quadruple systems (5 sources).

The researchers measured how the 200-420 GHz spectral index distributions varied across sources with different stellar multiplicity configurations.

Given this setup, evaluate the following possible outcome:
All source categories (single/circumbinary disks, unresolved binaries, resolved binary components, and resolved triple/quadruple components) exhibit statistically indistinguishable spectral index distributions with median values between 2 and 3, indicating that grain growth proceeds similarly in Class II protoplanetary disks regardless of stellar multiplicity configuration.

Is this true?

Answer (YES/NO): YES